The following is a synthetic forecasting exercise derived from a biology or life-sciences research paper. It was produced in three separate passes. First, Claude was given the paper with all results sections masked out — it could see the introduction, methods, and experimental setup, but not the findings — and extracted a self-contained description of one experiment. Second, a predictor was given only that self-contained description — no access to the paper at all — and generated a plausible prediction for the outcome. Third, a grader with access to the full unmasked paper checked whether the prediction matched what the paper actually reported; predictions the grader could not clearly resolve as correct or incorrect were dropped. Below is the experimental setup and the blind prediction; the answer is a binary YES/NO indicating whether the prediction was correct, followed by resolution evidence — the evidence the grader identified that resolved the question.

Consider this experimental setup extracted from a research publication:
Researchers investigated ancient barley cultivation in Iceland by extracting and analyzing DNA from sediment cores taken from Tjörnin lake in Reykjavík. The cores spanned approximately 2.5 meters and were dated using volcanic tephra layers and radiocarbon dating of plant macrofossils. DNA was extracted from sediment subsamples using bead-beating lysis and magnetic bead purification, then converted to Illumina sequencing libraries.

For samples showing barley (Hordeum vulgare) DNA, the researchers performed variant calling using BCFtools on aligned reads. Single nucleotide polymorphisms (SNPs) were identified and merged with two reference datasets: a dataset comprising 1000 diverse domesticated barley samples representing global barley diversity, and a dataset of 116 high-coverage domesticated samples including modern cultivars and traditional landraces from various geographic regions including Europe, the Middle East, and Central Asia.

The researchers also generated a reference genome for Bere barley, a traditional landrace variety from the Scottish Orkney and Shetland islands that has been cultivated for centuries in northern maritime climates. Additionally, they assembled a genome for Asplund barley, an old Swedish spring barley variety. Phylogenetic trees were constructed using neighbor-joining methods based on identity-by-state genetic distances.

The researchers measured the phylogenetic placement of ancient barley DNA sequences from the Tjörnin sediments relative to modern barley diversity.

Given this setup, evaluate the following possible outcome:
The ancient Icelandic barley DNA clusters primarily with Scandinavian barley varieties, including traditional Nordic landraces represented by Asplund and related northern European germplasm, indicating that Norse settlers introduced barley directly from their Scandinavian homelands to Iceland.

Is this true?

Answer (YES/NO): NO